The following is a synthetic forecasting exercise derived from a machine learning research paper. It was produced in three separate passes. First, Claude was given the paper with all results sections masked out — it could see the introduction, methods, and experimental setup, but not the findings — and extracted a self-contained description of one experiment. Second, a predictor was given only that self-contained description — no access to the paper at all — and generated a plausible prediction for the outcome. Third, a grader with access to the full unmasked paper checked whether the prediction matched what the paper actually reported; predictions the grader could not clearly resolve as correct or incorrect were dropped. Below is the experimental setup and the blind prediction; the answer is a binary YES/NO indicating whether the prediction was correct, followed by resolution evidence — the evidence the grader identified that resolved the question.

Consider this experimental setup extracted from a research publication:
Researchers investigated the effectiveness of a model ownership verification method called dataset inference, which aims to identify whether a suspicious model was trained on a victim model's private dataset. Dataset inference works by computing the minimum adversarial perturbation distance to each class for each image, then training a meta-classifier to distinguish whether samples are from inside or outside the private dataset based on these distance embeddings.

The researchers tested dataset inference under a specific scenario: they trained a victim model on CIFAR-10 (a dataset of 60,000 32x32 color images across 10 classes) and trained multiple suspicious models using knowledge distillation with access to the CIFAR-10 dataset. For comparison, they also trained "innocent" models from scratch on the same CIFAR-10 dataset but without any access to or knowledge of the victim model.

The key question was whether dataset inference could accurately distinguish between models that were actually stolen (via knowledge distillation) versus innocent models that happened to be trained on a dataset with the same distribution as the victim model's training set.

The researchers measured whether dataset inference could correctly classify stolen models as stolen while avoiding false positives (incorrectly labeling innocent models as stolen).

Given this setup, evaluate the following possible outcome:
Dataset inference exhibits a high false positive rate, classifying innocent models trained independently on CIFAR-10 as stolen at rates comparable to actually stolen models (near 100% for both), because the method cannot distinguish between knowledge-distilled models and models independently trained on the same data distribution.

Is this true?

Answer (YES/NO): YES